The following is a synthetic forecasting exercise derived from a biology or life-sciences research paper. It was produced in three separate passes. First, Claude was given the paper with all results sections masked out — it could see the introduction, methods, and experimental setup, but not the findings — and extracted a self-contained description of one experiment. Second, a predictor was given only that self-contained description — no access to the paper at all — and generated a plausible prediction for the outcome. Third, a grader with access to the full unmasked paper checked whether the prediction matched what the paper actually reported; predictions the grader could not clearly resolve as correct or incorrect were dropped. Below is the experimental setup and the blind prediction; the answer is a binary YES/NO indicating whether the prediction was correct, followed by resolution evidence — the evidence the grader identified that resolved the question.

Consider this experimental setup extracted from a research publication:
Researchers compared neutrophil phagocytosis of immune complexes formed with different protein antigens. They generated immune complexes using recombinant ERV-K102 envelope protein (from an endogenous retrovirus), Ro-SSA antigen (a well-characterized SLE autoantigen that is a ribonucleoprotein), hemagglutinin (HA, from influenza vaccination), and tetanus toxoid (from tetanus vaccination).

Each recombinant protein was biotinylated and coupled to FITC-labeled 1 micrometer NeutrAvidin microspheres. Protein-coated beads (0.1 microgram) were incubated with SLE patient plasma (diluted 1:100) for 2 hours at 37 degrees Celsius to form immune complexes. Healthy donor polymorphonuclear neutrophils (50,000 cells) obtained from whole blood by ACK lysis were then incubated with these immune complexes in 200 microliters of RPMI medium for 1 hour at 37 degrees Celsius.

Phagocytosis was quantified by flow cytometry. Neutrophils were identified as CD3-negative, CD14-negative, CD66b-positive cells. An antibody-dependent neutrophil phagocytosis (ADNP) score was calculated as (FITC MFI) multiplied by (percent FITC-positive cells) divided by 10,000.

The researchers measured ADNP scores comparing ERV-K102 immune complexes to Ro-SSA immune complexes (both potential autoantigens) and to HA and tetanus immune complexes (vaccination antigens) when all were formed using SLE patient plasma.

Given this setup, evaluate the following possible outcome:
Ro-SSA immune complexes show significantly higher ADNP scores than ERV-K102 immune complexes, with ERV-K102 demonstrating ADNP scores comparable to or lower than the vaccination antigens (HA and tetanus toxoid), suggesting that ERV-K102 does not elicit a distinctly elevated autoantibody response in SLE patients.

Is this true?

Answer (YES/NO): NO